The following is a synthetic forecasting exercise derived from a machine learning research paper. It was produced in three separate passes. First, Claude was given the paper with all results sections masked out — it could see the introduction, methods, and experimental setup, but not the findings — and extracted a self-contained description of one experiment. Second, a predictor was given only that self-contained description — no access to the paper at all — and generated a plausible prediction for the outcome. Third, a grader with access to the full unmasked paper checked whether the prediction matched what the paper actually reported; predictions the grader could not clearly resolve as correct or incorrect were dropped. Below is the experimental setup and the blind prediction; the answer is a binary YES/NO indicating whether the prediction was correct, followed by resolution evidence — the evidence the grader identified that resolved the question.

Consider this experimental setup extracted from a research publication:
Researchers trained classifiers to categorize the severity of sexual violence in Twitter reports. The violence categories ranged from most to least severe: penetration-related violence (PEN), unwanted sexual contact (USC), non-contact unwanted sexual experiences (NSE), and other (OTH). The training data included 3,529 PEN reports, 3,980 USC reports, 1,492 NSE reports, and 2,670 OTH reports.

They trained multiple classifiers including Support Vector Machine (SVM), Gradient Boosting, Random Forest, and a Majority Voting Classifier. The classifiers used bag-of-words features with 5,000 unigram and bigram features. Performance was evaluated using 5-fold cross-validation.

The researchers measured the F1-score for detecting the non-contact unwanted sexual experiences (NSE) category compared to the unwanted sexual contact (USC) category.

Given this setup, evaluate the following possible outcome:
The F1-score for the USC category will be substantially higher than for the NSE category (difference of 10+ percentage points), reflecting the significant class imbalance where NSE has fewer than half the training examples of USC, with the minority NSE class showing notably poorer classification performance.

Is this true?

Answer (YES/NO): YES